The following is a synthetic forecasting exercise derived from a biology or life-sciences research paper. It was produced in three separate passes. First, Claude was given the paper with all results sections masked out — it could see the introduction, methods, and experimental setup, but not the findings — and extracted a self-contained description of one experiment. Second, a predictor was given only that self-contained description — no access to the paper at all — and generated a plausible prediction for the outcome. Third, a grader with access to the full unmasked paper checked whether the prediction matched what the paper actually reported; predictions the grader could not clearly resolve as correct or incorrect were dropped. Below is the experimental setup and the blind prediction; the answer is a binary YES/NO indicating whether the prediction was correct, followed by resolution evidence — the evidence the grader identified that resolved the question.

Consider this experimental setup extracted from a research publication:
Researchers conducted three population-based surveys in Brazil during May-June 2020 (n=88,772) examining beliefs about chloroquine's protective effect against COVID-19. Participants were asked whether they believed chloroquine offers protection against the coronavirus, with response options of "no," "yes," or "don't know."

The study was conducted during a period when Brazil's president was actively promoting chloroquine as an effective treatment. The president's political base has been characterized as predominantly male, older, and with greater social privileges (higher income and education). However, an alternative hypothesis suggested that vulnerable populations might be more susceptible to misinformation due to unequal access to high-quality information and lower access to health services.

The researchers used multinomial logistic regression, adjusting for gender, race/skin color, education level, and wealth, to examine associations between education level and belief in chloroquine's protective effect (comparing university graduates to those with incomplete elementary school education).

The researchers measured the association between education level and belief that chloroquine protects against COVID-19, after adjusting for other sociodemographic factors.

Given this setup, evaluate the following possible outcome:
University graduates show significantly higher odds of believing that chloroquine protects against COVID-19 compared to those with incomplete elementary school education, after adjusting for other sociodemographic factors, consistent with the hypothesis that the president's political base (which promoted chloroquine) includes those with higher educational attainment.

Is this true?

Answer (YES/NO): NO